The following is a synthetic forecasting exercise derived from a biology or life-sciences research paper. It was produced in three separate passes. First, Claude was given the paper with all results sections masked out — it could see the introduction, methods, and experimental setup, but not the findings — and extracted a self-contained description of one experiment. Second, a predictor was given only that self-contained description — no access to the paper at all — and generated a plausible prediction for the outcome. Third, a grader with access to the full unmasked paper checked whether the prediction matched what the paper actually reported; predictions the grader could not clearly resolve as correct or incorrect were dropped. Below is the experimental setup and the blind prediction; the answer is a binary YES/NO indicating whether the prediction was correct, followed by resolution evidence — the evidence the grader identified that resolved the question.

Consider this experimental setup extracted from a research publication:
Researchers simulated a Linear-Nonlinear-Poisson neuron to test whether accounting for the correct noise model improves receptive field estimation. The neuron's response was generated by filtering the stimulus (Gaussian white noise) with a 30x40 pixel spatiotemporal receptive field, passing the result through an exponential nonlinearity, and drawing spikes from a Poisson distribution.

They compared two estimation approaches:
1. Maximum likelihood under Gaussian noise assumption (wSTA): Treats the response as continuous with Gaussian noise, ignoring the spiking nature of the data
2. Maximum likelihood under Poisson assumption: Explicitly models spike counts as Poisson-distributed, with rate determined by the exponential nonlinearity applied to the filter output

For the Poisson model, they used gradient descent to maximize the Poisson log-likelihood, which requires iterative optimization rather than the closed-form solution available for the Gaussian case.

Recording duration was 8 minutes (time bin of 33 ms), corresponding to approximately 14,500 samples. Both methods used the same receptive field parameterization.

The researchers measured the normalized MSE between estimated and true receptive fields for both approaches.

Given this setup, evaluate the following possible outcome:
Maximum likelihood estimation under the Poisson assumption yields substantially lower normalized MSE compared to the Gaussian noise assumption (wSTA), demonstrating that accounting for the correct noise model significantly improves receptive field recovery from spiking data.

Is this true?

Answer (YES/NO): NO